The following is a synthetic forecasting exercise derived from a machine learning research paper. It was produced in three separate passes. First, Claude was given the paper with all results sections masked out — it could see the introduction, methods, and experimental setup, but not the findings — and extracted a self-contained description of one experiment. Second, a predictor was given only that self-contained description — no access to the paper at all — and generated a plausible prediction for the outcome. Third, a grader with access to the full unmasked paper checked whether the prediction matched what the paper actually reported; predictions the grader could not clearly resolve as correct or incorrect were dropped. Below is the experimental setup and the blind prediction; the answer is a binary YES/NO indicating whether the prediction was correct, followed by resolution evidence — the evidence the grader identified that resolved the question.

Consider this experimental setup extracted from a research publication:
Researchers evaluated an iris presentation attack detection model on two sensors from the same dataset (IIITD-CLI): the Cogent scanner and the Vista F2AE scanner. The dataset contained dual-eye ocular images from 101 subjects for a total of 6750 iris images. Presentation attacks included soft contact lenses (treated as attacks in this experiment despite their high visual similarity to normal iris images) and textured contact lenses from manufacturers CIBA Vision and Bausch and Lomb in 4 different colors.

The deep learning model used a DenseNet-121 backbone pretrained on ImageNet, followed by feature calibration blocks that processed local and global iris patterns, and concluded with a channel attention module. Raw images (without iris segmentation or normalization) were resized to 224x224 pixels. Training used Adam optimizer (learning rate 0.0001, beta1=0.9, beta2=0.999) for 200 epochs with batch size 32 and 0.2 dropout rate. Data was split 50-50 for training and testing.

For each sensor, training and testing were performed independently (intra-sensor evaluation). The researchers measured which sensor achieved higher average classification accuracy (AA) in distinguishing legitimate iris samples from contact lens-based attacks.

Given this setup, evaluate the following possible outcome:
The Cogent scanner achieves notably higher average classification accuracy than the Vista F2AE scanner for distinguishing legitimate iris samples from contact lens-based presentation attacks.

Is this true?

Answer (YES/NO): NO